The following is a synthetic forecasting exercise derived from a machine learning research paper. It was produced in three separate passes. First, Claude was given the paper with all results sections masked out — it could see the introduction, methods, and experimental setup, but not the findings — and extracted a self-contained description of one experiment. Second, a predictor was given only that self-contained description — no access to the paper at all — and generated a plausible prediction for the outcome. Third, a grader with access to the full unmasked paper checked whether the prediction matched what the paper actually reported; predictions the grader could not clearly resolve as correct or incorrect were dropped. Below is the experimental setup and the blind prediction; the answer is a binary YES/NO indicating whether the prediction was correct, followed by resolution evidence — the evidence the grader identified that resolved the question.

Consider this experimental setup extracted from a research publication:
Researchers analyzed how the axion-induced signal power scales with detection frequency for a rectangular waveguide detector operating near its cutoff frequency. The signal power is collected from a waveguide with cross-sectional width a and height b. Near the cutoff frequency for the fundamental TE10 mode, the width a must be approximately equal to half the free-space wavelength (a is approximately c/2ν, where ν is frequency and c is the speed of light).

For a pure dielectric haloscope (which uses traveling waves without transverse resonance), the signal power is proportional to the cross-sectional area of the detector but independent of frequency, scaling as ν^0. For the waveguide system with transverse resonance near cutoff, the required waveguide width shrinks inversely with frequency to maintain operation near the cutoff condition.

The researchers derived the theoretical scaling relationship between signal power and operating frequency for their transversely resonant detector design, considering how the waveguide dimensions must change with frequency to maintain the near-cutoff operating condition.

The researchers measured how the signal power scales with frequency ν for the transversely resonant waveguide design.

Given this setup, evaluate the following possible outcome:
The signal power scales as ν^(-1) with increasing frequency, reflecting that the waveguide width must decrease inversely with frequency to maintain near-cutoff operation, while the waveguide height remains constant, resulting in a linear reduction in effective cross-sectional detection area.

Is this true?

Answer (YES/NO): YES